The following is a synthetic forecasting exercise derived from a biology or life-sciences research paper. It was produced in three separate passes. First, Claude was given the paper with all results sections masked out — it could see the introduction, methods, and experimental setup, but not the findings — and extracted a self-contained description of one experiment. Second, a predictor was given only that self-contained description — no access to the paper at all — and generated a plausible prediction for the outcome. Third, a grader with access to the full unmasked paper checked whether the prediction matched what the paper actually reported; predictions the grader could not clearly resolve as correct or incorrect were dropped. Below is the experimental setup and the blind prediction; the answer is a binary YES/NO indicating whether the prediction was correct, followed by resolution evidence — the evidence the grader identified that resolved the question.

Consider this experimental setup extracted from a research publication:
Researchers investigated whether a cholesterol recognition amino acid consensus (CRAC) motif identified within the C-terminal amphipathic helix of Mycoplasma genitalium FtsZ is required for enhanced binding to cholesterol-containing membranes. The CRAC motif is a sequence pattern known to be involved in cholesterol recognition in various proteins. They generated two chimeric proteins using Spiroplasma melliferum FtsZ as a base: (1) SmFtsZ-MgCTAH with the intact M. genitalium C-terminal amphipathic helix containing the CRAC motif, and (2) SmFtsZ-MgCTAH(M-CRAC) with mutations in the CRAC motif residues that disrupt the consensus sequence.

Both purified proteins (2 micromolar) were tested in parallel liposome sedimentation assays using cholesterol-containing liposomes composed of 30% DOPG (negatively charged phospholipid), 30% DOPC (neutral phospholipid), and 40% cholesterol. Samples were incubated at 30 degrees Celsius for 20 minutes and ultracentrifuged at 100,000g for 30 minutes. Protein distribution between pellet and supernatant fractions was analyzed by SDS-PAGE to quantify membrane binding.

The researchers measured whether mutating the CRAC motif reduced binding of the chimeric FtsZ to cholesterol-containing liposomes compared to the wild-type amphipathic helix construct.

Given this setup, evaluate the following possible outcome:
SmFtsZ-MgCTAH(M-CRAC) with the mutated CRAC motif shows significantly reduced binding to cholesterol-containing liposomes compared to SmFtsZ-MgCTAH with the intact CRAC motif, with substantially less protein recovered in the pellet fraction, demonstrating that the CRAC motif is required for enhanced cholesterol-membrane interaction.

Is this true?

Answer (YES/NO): NO